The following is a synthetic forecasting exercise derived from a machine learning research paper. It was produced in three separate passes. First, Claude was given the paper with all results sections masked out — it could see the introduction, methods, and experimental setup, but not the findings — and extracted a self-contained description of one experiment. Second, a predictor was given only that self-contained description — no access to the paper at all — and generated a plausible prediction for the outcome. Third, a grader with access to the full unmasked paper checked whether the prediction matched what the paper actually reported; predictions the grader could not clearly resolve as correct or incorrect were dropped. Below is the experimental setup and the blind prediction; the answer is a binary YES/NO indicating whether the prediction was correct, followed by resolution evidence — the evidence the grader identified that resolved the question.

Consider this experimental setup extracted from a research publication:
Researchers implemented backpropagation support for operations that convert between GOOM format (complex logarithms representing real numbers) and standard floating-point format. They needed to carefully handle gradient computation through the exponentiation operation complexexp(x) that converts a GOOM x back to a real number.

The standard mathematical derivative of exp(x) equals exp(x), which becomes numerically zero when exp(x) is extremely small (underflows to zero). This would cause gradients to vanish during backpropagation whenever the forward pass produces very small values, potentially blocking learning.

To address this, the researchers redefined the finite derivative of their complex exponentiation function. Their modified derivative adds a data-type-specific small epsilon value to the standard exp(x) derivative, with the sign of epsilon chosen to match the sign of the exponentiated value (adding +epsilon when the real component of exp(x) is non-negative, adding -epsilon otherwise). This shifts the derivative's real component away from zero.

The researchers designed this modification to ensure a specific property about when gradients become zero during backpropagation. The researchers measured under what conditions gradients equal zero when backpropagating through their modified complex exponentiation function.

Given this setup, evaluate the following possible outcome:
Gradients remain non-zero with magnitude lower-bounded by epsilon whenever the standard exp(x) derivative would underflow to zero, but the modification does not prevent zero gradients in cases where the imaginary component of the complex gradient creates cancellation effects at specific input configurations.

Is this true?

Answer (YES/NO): NO